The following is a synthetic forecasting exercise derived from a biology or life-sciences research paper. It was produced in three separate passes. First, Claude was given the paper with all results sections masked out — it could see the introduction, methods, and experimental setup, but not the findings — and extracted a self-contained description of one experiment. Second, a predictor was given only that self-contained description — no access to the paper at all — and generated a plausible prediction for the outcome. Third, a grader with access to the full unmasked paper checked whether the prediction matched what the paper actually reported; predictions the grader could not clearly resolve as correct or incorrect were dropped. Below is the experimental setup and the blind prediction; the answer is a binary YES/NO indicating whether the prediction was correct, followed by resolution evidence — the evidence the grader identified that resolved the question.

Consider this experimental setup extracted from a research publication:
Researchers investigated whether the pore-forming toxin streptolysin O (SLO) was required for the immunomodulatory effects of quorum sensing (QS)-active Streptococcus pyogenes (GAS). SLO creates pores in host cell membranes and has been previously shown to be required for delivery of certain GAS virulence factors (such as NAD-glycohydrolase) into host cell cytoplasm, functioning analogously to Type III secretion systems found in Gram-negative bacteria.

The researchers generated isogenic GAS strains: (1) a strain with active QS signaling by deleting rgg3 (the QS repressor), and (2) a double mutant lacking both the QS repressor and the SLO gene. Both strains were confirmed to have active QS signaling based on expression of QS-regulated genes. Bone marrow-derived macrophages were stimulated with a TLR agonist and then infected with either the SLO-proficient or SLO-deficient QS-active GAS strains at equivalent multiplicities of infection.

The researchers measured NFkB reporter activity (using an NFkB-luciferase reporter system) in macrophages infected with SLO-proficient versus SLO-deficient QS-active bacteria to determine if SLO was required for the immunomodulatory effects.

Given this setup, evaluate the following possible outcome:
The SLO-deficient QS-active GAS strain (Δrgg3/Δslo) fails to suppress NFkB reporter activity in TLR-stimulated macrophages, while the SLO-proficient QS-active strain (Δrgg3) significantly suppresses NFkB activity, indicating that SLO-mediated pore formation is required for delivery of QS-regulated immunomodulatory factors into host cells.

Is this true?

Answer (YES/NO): NO